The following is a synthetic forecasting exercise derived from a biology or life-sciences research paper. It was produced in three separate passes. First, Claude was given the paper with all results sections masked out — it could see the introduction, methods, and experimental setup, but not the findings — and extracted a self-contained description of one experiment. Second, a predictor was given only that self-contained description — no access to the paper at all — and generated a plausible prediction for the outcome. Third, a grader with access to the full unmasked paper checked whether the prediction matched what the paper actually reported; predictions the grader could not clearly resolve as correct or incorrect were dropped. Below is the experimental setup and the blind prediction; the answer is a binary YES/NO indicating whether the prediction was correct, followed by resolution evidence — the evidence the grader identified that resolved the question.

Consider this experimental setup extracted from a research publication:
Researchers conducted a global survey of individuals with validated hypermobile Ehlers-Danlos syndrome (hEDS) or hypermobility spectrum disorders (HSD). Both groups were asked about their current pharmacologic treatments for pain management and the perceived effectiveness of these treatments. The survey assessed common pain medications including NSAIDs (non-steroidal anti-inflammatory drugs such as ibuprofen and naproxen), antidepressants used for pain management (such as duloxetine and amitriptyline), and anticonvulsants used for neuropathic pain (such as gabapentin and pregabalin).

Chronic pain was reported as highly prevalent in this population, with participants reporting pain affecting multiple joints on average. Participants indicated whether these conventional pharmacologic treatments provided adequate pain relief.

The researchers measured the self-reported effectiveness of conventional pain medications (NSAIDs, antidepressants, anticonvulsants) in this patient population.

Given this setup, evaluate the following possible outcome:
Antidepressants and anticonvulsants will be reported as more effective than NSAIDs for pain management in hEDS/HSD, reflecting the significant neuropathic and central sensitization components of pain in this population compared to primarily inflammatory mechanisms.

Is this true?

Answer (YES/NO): NO